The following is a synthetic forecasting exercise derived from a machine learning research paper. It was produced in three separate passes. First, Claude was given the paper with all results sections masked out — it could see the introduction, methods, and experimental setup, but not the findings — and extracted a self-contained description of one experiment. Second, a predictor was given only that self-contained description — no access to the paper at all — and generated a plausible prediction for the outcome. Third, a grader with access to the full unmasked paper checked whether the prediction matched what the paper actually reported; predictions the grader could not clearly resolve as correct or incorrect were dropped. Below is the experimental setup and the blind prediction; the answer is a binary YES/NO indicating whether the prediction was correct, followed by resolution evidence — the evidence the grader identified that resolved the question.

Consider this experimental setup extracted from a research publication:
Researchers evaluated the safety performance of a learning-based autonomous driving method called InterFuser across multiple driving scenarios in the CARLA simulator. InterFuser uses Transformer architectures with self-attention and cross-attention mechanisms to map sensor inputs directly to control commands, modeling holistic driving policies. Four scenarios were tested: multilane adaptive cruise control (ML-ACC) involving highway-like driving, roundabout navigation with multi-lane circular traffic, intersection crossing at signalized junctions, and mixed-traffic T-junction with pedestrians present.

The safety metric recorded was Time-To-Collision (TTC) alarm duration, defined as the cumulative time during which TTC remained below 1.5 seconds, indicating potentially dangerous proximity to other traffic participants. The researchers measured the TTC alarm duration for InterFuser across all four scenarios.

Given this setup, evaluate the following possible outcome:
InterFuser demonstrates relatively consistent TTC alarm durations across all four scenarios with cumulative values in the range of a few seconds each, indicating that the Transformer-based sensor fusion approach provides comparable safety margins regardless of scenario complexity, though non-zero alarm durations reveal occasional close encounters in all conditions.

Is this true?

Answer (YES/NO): NO